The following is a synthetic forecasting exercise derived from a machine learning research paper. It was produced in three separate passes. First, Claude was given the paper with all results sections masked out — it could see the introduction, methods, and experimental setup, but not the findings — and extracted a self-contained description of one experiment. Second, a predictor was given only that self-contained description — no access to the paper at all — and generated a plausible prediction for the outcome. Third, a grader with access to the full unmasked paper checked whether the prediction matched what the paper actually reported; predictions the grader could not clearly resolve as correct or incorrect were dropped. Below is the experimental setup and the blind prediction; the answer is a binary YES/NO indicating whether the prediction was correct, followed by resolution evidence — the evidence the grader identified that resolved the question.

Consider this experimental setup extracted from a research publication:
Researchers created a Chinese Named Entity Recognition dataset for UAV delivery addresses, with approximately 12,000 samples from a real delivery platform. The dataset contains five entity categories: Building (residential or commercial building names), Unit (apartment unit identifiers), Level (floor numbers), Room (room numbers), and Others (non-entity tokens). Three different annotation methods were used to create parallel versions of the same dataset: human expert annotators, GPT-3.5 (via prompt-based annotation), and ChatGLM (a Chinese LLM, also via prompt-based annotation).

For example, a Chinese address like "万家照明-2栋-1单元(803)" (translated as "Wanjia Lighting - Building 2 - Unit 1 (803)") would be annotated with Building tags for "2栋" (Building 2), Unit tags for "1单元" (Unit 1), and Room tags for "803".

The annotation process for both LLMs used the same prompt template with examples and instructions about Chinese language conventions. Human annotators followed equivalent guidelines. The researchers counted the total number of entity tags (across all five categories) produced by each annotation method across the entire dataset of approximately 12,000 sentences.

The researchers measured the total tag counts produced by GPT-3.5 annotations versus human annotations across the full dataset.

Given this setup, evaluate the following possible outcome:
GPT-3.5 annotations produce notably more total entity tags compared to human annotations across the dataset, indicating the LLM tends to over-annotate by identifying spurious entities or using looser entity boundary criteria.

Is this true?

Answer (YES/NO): YES